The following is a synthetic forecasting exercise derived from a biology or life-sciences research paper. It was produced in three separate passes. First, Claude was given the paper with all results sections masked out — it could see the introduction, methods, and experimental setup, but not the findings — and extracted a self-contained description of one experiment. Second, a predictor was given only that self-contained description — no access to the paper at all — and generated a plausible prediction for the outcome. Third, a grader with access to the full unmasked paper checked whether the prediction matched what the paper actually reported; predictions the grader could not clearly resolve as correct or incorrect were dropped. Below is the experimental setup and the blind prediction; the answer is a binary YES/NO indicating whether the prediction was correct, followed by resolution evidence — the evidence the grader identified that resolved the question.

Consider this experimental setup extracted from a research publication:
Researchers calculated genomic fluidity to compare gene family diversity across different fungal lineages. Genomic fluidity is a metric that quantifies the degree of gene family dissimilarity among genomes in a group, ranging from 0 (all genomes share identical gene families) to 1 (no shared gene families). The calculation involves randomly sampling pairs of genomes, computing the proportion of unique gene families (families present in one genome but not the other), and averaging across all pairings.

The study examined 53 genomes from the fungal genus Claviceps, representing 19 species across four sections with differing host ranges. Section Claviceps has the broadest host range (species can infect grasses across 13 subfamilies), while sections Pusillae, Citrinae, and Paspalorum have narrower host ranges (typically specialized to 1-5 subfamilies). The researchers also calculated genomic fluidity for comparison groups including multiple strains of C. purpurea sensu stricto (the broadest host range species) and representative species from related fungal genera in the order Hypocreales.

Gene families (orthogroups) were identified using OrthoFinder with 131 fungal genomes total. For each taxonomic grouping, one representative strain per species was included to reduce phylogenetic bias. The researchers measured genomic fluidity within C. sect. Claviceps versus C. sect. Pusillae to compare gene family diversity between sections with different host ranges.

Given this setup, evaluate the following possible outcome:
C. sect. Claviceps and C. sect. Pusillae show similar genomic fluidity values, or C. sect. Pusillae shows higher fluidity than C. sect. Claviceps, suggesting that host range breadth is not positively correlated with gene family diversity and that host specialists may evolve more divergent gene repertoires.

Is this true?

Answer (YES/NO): YES